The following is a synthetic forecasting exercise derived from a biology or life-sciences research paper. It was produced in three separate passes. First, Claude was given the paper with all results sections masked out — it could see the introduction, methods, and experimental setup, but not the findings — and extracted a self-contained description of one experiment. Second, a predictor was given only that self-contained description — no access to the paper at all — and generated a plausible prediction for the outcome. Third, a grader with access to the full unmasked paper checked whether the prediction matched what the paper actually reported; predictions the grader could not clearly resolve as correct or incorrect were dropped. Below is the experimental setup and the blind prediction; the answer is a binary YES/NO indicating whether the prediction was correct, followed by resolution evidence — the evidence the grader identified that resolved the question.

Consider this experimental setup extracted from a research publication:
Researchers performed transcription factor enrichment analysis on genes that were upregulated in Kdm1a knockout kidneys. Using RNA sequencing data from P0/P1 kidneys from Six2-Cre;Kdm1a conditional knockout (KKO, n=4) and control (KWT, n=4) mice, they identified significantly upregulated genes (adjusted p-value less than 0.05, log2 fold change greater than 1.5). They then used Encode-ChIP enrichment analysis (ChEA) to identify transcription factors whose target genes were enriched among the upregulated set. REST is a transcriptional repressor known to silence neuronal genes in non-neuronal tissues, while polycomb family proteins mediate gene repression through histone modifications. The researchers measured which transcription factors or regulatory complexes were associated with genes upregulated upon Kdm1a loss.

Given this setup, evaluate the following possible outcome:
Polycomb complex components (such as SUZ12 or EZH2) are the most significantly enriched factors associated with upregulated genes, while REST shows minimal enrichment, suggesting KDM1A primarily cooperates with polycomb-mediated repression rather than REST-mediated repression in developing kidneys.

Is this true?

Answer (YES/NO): NO